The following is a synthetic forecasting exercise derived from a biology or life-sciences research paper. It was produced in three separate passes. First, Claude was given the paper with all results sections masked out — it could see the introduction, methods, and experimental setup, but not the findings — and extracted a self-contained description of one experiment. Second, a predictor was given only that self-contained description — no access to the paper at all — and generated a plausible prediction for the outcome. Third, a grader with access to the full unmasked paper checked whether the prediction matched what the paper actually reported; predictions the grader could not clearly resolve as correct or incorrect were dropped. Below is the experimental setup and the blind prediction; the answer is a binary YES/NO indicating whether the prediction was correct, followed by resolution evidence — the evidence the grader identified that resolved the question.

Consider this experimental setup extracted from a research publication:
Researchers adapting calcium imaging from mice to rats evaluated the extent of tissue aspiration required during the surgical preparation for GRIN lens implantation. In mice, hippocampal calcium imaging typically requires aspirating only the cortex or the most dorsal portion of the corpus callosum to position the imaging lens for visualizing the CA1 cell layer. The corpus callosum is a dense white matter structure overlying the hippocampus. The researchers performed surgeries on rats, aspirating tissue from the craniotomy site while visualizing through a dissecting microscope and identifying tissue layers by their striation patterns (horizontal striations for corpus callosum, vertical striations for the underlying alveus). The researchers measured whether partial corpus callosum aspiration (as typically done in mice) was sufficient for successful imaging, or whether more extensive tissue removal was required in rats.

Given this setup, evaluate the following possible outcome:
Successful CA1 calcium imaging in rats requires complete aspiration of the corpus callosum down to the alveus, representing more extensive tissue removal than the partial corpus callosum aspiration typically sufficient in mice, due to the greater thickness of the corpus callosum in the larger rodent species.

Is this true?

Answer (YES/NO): NO